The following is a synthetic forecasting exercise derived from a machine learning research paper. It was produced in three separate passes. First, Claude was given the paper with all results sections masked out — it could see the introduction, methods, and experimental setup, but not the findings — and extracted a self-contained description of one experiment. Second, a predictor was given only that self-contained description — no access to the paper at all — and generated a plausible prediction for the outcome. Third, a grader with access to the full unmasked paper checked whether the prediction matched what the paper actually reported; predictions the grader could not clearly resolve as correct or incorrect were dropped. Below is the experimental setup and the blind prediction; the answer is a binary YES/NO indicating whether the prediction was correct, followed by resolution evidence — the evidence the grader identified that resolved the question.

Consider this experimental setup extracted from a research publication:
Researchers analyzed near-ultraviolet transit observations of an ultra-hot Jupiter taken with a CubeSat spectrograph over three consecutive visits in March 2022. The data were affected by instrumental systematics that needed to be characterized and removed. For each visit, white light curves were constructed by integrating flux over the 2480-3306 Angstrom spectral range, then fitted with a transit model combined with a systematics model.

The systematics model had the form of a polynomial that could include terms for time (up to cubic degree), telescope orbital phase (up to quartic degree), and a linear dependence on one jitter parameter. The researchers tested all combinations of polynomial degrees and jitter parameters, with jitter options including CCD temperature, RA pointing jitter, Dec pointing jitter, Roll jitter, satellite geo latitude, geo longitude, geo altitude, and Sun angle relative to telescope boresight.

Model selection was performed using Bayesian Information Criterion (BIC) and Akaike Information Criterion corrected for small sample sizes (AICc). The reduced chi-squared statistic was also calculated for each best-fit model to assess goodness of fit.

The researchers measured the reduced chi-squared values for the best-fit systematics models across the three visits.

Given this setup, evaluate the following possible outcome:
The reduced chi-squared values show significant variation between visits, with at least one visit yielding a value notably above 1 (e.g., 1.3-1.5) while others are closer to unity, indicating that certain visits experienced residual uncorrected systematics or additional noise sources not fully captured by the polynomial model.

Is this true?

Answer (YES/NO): YES